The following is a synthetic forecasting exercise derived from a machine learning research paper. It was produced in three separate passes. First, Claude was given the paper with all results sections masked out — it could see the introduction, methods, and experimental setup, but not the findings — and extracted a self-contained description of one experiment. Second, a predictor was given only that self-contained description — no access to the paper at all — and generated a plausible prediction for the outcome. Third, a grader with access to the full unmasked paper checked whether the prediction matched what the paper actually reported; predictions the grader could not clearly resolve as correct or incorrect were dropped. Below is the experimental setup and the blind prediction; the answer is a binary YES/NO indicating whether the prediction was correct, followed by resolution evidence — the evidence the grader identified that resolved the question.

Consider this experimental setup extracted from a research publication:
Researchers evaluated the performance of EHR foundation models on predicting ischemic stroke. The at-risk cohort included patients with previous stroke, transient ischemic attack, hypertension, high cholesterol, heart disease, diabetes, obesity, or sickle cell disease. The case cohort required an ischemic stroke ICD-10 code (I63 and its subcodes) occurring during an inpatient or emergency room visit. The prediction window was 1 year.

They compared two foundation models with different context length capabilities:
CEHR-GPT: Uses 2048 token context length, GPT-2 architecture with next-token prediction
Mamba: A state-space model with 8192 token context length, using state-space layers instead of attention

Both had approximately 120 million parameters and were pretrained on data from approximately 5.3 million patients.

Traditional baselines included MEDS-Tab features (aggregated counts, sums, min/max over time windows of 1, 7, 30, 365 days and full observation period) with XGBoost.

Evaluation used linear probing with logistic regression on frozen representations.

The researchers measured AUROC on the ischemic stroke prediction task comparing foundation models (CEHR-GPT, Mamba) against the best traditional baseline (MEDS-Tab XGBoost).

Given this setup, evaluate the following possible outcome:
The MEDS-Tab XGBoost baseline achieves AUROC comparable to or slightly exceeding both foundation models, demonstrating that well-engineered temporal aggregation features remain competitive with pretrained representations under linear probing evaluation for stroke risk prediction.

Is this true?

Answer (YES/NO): YES